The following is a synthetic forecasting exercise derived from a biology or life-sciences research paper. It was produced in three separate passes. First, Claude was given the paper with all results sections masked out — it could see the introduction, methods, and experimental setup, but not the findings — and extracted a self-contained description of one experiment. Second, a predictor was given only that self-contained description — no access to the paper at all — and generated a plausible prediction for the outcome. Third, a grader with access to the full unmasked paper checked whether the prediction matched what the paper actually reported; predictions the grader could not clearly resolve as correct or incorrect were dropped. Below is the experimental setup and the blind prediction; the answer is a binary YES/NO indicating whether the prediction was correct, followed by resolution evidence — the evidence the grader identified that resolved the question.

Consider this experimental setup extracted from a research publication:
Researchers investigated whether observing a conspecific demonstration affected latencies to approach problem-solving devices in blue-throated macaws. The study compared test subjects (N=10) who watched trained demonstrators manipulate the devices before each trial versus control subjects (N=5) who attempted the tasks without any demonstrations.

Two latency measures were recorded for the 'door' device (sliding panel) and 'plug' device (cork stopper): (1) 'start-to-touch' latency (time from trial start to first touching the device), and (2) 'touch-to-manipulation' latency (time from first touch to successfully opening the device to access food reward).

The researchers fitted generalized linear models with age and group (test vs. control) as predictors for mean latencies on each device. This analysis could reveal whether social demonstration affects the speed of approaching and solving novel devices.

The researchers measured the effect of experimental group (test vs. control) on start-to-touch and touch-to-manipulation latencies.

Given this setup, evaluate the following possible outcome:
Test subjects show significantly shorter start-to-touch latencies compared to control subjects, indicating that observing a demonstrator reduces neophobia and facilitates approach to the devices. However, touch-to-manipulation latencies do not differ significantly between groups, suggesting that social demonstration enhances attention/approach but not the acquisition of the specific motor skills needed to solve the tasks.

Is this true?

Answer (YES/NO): NO